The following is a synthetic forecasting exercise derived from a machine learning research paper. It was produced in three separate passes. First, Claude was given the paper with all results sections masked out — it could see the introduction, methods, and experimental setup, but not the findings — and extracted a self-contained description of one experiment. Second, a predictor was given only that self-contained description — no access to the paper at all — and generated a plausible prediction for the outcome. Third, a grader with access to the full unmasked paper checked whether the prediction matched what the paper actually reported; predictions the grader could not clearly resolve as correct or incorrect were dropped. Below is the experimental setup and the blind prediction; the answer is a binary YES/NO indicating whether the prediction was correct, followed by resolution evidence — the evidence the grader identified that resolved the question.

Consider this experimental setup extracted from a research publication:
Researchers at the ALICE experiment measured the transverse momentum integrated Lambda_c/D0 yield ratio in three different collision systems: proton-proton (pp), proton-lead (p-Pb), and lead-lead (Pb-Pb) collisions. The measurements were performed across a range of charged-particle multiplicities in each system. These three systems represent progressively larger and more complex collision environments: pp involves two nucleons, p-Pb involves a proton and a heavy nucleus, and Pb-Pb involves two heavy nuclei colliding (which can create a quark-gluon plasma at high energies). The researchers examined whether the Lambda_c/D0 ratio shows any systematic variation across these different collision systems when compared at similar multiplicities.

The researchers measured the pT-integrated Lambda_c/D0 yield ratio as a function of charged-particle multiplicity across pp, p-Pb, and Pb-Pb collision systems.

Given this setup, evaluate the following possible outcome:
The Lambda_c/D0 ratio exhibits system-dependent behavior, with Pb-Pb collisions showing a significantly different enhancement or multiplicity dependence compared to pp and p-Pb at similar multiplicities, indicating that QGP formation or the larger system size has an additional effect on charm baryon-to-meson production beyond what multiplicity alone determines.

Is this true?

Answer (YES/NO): NO